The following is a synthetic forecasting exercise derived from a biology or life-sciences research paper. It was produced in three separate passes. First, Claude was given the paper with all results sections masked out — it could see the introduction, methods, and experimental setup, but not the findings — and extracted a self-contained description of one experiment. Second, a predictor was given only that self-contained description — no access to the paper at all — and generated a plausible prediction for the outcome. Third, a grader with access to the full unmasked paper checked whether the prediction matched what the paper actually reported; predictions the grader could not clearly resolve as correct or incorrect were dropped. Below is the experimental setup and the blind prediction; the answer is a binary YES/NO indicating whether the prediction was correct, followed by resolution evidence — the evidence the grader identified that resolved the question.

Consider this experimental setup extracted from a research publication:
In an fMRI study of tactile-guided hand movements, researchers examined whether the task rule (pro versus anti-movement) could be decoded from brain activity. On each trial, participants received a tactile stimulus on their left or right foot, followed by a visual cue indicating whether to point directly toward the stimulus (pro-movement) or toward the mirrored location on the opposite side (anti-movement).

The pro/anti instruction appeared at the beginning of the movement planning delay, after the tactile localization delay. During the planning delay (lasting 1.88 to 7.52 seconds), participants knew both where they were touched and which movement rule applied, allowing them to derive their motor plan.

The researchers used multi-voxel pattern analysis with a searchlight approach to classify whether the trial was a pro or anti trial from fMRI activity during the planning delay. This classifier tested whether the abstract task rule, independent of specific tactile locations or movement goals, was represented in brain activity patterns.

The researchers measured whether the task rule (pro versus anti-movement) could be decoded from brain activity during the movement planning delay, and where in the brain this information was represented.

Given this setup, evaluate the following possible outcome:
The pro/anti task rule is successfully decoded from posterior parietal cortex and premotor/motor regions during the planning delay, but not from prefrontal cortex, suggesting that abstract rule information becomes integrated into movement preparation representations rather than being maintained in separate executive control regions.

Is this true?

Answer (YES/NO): NO